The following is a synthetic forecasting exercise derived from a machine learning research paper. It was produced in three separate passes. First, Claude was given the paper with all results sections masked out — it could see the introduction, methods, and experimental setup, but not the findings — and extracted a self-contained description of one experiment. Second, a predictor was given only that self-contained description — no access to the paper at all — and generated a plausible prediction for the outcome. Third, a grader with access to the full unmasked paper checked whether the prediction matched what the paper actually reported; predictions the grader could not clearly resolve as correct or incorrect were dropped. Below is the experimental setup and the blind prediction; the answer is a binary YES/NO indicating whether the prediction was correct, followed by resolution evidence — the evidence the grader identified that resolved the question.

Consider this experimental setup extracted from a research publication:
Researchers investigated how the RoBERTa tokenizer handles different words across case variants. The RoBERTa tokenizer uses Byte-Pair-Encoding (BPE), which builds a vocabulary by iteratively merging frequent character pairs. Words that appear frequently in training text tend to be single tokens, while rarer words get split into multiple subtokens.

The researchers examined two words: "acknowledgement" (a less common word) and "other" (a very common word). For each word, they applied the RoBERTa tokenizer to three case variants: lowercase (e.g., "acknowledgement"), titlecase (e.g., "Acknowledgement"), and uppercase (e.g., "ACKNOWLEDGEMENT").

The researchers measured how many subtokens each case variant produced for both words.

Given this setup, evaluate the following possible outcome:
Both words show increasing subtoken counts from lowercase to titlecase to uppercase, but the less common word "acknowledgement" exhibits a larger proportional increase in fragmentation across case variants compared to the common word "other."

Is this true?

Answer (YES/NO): NO